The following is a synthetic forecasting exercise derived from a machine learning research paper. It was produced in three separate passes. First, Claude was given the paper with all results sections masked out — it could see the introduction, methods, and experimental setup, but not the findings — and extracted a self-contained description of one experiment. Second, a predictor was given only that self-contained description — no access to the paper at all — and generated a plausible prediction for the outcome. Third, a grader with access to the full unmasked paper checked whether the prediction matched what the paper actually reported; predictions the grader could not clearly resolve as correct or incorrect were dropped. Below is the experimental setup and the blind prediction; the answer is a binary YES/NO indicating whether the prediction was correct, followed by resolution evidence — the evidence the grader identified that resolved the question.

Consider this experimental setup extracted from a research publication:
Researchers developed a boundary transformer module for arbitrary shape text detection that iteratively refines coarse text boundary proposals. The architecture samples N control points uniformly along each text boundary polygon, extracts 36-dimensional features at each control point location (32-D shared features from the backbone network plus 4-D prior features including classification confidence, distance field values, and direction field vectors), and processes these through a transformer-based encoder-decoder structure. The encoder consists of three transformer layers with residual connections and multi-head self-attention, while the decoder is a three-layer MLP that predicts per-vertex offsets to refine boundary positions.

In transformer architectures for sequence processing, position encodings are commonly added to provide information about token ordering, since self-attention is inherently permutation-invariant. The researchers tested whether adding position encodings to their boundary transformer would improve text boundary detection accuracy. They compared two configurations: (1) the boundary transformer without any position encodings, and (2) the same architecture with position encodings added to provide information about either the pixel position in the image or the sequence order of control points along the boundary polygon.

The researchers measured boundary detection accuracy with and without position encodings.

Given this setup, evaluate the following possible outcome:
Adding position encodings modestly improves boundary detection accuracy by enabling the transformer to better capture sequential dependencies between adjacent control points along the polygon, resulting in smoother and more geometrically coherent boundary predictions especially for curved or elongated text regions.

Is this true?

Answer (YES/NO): NO